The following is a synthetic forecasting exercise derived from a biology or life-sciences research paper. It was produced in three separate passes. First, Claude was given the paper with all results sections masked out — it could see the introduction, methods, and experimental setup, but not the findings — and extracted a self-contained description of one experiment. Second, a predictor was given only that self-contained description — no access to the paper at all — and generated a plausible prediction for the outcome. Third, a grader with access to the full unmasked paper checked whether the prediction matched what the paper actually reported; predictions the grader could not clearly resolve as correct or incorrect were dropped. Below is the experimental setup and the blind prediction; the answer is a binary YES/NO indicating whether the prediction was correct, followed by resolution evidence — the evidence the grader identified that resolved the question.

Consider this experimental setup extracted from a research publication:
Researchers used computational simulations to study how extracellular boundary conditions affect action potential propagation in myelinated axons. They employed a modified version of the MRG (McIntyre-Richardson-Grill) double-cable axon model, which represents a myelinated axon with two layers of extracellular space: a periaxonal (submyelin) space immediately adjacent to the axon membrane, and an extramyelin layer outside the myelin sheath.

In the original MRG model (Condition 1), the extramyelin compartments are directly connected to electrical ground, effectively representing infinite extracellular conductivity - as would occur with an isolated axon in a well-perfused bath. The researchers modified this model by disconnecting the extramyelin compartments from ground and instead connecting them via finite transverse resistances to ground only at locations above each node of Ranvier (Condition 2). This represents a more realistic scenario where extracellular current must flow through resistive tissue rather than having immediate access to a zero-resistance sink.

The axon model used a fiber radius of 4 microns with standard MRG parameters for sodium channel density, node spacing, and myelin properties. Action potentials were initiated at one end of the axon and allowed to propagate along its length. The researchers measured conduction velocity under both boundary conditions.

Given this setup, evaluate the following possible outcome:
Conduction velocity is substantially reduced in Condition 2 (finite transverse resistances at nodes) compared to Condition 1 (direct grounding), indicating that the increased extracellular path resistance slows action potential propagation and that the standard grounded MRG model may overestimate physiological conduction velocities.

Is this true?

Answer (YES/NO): NO